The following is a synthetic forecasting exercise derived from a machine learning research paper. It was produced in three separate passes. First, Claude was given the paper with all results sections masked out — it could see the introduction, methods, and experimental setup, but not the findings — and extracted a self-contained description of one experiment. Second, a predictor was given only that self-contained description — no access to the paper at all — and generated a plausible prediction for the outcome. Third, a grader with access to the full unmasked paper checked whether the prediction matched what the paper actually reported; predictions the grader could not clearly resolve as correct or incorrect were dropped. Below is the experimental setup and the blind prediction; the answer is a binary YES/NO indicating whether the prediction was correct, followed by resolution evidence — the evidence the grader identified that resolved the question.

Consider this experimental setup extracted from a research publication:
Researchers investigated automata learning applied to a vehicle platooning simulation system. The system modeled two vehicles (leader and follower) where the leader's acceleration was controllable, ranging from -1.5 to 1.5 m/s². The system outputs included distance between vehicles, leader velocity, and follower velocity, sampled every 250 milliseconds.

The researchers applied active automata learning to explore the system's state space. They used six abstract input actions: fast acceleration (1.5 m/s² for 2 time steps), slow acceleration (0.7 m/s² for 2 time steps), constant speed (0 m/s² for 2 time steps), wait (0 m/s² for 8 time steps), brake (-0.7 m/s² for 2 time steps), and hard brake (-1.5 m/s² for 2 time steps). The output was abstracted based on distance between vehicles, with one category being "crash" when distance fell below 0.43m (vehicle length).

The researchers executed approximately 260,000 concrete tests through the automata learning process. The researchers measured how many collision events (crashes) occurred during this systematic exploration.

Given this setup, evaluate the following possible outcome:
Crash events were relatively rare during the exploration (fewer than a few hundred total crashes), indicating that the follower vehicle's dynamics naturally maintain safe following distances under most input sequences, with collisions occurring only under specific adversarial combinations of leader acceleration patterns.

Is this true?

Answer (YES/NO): NO